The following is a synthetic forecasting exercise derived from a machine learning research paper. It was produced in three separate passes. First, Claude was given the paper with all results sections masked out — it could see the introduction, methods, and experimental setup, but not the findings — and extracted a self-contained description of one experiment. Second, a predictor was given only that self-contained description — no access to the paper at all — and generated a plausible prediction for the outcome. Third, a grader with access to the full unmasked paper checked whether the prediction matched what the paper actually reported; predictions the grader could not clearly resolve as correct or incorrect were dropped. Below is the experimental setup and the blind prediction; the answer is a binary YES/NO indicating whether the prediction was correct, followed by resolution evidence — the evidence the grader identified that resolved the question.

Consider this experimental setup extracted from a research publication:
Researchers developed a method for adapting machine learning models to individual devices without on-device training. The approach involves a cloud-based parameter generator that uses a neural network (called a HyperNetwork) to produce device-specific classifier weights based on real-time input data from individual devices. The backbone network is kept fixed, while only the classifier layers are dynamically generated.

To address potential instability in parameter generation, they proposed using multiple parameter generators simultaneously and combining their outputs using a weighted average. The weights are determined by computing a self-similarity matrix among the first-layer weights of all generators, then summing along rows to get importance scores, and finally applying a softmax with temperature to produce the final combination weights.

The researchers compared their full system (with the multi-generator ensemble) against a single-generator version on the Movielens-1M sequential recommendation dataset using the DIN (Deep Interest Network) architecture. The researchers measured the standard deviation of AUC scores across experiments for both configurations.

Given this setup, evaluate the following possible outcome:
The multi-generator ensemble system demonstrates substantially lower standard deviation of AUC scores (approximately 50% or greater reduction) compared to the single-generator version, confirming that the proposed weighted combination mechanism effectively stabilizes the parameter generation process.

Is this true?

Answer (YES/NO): NO